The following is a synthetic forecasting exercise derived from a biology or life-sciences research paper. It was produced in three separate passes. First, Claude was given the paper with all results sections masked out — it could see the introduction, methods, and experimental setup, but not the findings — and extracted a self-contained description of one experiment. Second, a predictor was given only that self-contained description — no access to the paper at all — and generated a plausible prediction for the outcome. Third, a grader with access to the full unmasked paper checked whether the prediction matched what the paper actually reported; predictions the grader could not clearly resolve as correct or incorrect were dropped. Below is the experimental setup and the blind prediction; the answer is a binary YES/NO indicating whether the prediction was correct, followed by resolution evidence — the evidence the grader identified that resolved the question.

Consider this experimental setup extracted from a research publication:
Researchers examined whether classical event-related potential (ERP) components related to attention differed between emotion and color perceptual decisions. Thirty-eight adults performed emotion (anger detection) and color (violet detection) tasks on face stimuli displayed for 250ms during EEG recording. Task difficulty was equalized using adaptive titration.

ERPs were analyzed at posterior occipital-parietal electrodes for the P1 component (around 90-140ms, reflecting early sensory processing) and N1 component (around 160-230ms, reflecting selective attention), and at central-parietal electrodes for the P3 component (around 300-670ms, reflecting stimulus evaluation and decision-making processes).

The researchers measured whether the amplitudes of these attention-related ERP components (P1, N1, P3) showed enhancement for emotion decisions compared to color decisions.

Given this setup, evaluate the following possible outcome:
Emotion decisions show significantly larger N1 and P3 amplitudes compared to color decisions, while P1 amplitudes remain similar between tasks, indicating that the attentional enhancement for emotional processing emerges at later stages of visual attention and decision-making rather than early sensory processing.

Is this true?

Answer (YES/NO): NO